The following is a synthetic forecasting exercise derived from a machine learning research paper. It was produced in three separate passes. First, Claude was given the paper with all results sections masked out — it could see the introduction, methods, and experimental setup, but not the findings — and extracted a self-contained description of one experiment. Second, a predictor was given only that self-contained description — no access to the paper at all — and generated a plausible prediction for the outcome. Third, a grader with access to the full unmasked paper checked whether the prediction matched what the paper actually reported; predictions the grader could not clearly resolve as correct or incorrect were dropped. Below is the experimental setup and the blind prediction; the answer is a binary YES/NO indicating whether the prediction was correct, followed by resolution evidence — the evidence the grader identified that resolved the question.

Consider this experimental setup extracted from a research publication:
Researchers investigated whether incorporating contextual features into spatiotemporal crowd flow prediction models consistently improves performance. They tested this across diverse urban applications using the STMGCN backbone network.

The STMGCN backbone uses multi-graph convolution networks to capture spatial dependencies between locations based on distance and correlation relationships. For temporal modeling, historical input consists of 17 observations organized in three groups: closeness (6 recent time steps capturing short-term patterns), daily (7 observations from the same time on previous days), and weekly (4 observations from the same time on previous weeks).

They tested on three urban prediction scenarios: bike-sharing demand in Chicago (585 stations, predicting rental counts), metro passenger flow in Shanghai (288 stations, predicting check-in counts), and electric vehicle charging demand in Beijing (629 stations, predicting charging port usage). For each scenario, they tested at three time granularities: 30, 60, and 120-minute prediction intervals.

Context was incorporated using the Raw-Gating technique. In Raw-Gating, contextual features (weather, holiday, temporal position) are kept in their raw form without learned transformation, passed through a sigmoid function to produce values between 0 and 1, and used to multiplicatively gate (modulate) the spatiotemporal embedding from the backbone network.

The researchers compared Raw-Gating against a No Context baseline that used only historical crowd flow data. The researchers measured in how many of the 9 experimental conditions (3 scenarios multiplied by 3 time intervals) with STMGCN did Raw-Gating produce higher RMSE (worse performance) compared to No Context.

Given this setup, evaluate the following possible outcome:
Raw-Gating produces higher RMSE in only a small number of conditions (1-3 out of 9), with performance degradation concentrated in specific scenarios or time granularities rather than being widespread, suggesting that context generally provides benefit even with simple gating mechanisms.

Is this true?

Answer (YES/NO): NO